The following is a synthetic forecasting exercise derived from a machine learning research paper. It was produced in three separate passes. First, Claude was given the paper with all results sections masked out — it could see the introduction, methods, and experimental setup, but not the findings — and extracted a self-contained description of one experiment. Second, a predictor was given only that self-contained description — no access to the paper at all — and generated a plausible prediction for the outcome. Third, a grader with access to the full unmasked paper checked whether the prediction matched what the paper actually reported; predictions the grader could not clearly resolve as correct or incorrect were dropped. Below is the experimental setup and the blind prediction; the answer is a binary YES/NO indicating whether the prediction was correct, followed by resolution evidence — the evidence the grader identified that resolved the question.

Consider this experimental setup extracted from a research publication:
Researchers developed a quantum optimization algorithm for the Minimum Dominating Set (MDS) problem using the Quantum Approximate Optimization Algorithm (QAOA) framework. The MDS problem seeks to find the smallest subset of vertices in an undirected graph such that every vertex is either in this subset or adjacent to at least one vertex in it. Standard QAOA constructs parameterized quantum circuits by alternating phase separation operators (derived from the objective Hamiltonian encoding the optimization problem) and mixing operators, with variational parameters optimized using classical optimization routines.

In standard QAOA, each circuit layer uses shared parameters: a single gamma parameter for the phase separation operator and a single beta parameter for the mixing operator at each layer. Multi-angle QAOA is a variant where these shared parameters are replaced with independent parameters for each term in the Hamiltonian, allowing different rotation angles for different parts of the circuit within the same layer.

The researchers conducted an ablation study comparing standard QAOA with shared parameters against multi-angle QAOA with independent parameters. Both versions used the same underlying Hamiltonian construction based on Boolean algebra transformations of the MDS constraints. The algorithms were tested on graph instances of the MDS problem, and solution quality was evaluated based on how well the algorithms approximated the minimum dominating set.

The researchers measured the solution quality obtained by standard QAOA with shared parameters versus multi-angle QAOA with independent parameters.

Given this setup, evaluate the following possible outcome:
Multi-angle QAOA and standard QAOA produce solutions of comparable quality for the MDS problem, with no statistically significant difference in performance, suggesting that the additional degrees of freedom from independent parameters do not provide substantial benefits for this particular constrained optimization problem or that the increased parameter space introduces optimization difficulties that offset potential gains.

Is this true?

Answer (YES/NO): NO